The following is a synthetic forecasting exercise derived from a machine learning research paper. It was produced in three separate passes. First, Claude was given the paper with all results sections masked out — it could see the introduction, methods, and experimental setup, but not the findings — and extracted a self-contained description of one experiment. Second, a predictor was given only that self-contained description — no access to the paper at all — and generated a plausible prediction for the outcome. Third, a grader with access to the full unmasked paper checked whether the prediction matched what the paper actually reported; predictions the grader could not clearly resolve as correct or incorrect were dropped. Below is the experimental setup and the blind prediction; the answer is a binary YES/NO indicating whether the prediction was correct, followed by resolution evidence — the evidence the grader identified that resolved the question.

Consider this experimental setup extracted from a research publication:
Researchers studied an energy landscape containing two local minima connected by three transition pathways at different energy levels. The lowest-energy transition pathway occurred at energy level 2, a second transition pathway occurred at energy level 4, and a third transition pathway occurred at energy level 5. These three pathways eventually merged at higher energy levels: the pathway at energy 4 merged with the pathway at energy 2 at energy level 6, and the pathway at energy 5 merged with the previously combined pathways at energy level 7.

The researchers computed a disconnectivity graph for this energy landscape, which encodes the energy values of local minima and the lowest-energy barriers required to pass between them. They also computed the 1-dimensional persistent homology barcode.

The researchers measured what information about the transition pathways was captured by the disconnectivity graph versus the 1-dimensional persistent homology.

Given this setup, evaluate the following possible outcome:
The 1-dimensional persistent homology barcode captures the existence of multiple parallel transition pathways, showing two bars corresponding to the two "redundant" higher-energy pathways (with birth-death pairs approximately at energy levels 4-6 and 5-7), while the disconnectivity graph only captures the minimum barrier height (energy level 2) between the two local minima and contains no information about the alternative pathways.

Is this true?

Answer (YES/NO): YES